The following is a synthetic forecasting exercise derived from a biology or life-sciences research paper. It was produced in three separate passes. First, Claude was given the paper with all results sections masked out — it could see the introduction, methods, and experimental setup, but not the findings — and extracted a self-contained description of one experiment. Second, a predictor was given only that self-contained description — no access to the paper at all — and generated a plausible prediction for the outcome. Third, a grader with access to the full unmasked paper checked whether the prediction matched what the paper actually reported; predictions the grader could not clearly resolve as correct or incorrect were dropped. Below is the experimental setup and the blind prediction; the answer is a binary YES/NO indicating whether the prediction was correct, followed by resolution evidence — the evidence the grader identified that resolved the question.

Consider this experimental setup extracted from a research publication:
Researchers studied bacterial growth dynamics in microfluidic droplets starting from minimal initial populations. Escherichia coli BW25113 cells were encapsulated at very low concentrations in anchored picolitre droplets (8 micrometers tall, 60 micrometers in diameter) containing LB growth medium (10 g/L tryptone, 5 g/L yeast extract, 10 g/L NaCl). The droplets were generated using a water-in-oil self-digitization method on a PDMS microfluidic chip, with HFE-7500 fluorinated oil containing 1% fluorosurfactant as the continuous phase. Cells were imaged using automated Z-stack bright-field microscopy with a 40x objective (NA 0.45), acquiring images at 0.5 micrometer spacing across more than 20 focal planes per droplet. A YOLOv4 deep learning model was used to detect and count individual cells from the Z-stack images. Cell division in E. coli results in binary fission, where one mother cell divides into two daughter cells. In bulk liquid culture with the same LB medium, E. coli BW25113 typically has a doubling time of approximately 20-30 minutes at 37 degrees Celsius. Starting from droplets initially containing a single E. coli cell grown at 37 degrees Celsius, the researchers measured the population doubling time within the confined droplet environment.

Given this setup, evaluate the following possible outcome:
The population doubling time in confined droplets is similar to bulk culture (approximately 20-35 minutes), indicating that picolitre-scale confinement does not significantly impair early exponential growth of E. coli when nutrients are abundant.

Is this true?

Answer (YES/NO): NO